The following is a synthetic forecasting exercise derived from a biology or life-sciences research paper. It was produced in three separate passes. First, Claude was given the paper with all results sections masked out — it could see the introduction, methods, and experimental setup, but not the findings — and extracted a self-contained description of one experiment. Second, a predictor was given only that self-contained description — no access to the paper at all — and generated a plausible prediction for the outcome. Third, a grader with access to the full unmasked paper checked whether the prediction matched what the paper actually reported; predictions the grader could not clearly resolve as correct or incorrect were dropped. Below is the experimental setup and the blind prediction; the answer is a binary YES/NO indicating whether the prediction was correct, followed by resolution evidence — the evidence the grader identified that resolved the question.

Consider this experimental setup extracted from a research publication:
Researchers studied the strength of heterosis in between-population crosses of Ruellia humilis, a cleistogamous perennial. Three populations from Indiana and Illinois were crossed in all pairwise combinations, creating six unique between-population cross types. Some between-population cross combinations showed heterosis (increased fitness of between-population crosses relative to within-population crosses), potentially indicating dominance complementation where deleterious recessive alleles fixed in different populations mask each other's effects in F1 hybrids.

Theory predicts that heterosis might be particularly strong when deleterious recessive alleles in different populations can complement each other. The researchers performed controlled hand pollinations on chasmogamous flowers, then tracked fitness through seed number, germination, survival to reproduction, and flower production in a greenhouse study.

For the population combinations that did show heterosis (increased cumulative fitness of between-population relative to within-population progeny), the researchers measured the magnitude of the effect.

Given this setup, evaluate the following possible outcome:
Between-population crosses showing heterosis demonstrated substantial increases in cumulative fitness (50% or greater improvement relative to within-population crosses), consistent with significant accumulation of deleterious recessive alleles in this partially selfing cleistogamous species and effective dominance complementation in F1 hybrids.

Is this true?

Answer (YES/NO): NO